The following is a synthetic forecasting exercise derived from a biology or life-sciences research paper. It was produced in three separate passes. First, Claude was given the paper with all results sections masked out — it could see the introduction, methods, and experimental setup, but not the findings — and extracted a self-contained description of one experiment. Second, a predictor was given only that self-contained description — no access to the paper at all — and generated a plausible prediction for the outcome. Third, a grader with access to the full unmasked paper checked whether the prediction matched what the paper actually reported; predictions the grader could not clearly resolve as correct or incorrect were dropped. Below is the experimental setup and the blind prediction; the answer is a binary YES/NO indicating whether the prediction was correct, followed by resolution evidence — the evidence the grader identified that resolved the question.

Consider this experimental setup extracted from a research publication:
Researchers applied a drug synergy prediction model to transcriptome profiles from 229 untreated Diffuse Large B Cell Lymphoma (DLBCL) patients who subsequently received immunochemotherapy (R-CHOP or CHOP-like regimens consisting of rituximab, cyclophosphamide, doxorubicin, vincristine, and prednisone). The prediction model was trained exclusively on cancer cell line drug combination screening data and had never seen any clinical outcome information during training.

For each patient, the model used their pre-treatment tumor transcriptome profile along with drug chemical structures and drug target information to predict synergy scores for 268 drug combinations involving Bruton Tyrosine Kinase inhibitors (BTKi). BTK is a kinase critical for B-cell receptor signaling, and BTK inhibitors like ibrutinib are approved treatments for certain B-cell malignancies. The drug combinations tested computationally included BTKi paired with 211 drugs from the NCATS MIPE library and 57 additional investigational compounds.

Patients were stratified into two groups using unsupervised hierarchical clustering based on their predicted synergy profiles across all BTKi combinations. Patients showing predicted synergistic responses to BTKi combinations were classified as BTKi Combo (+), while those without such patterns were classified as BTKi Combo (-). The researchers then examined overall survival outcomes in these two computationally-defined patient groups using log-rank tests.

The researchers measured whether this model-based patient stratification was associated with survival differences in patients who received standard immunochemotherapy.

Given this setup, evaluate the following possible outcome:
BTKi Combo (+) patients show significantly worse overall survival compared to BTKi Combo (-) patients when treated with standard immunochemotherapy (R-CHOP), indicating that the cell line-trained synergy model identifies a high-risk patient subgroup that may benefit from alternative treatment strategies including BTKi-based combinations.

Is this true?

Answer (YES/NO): NO